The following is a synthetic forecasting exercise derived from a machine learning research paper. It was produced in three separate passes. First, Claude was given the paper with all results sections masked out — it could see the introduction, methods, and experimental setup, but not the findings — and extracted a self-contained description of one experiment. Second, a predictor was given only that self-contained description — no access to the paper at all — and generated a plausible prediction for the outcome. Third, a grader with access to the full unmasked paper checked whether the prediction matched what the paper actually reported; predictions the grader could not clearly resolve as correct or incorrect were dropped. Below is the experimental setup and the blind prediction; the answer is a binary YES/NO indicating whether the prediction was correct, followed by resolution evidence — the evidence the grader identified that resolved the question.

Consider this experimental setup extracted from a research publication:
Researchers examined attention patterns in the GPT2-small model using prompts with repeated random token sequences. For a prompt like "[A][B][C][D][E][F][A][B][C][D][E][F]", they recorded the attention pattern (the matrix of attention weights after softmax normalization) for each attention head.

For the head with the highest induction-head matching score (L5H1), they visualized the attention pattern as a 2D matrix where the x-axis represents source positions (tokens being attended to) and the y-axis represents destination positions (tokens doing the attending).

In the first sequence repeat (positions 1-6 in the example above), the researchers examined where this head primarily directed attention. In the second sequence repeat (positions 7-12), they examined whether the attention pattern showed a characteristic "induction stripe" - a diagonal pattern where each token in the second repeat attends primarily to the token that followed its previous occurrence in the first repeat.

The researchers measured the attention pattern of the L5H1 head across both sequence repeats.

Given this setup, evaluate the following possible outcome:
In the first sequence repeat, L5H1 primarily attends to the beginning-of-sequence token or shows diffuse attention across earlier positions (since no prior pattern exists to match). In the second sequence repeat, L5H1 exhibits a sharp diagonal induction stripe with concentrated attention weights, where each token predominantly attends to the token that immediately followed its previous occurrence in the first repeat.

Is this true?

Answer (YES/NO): YES